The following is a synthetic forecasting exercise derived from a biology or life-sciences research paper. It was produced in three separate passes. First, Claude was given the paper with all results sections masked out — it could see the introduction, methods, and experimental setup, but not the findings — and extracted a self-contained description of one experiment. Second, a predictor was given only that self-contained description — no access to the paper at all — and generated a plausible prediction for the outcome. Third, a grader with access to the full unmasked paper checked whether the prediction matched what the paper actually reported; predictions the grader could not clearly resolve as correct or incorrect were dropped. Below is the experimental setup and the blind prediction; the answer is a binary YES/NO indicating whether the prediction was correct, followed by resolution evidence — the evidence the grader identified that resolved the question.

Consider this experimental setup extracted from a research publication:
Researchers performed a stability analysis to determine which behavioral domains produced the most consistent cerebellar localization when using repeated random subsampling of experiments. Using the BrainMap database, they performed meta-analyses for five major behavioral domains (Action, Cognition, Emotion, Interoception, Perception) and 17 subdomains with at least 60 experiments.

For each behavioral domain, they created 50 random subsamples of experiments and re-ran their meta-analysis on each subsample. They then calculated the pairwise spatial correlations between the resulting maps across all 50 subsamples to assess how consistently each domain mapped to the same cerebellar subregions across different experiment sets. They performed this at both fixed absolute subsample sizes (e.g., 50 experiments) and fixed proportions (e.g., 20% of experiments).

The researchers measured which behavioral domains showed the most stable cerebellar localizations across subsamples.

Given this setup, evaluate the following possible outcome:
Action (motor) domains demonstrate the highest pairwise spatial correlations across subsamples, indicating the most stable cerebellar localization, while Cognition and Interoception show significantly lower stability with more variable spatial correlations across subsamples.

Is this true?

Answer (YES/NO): NO